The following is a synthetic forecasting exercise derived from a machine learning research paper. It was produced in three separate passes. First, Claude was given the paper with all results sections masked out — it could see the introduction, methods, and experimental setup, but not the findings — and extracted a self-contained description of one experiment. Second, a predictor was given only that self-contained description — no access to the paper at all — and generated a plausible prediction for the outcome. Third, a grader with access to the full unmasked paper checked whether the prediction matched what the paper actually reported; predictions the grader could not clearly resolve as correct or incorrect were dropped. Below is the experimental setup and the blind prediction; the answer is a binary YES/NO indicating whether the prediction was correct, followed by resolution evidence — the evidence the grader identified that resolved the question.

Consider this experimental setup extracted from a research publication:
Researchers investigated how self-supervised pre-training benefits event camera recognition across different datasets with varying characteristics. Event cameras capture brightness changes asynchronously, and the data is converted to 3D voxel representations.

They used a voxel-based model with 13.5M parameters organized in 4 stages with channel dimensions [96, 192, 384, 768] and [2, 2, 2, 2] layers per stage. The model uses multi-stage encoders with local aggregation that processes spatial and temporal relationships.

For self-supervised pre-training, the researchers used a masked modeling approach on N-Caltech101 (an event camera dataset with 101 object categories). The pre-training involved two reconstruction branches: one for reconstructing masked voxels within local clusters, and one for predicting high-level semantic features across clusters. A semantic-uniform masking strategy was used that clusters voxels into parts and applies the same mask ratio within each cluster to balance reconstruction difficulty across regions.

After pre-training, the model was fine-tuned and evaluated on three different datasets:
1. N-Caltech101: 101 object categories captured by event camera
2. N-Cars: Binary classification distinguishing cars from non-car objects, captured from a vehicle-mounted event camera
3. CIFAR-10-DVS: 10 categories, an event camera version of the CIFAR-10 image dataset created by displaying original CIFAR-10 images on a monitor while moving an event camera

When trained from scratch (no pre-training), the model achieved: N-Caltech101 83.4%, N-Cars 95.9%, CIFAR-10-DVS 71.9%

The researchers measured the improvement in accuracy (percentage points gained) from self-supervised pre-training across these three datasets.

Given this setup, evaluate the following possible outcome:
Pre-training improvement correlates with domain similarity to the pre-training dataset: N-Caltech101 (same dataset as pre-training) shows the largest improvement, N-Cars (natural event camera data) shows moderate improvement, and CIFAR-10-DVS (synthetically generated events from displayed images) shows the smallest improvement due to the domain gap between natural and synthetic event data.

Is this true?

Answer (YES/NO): NO